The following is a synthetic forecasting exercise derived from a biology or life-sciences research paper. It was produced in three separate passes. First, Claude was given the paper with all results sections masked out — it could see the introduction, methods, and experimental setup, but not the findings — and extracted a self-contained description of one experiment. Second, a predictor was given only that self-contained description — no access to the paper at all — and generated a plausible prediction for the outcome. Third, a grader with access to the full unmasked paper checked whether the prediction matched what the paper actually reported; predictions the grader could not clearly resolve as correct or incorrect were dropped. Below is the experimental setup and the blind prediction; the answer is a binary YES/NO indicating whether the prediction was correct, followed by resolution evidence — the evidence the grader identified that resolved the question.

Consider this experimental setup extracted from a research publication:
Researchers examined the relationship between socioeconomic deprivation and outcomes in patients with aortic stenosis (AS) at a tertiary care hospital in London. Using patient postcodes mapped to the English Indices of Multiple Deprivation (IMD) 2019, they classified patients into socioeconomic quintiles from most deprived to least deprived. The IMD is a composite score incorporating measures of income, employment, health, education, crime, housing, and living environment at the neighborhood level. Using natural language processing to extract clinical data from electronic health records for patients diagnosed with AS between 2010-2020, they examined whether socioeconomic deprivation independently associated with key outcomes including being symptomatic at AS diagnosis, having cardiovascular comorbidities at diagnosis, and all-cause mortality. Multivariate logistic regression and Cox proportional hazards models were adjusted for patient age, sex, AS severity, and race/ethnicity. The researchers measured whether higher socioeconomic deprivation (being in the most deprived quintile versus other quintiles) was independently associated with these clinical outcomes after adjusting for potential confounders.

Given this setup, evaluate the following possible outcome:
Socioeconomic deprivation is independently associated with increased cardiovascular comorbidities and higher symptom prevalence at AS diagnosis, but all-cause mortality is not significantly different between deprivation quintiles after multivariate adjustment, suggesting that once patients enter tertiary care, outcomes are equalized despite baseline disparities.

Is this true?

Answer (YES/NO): NO